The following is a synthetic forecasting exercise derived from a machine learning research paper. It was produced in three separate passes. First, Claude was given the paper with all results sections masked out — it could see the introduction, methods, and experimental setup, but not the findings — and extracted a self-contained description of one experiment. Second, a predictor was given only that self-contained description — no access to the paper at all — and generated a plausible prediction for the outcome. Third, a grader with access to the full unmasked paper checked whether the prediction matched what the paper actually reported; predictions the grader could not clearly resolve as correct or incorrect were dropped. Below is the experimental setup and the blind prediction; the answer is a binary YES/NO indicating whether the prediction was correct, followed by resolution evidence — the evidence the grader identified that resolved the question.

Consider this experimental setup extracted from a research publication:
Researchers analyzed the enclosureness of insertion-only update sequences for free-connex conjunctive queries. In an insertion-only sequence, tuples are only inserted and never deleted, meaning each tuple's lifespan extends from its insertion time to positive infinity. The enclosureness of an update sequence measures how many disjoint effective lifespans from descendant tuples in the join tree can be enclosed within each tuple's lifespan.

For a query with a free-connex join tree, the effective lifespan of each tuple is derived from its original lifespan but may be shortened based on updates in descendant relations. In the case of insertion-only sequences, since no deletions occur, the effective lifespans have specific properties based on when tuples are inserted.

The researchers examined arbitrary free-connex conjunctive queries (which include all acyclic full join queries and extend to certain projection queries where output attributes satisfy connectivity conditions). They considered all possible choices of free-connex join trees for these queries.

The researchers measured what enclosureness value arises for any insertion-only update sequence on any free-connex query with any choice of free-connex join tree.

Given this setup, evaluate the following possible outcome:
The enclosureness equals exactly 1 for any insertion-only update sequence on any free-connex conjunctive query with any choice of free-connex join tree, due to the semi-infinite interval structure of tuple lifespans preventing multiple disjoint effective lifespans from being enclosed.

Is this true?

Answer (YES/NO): YES